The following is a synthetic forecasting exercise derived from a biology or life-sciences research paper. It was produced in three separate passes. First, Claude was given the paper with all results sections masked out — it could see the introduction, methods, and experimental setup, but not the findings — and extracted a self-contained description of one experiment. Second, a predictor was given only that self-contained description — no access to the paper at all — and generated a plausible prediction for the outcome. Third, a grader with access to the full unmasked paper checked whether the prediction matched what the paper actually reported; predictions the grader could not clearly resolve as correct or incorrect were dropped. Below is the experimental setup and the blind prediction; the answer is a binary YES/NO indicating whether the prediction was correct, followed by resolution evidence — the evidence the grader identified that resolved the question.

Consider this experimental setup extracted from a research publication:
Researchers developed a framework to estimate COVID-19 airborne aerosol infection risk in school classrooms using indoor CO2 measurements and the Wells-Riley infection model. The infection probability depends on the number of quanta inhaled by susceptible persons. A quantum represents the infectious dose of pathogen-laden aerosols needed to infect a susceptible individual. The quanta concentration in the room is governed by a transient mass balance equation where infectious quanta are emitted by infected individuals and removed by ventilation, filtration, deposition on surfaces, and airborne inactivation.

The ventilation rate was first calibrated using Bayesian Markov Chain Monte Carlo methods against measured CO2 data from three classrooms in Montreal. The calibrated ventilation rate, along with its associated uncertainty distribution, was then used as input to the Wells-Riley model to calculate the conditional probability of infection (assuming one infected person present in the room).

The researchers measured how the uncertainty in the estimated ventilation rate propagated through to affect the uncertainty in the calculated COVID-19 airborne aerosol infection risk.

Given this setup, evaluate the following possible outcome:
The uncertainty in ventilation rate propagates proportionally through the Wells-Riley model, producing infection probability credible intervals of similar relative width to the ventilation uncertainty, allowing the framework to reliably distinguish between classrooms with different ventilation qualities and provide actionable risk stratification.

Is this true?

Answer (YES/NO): NO